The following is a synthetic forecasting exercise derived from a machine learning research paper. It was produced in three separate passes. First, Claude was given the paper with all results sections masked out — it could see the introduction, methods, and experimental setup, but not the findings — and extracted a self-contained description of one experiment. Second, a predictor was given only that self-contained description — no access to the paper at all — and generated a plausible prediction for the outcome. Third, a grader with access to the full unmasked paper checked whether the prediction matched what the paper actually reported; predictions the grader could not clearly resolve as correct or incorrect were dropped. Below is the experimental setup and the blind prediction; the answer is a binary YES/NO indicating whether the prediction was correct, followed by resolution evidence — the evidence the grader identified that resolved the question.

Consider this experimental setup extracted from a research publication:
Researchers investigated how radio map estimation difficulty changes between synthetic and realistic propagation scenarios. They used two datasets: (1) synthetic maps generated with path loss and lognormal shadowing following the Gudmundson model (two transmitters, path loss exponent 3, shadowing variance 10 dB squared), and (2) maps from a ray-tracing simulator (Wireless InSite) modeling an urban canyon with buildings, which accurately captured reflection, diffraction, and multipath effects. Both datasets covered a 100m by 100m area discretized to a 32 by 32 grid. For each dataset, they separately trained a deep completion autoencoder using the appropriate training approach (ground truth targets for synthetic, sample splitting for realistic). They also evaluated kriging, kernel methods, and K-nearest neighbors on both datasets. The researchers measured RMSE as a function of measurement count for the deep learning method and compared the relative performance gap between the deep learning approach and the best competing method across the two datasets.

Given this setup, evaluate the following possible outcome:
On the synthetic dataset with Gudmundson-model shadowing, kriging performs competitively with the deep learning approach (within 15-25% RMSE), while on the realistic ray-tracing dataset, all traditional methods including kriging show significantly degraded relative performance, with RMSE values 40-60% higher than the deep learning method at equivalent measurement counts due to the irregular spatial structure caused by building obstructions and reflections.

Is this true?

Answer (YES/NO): YES